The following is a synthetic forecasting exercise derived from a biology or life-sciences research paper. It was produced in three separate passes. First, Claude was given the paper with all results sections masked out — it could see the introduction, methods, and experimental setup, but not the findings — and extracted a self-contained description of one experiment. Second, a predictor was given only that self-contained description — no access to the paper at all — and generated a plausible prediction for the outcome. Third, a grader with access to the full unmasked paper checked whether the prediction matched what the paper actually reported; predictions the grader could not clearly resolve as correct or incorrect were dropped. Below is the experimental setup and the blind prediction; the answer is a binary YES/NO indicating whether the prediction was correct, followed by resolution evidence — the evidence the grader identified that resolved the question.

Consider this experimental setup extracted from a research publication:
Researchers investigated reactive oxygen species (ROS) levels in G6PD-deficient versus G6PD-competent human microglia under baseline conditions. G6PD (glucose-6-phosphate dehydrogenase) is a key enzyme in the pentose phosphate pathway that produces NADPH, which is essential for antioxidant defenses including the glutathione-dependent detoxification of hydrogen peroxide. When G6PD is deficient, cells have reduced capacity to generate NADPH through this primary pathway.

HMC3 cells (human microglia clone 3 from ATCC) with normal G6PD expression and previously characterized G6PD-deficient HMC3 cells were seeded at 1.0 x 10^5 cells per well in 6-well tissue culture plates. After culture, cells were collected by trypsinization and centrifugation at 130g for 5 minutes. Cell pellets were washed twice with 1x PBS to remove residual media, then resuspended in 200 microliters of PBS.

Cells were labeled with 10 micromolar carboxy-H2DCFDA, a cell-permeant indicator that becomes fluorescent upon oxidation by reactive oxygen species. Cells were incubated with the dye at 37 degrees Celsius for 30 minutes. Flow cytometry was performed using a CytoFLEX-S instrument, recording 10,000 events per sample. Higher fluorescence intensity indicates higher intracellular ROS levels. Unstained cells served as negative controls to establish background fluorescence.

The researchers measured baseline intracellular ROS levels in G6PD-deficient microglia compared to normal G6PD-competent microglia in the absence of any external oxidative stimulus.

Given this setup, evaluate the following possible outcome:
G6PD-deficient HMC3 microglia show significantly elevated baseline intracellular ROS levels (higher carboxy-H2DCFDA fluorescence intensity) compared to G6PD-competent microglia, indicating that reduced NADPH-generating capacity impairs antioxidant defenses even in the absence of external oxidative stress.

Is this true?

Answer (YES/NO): YES